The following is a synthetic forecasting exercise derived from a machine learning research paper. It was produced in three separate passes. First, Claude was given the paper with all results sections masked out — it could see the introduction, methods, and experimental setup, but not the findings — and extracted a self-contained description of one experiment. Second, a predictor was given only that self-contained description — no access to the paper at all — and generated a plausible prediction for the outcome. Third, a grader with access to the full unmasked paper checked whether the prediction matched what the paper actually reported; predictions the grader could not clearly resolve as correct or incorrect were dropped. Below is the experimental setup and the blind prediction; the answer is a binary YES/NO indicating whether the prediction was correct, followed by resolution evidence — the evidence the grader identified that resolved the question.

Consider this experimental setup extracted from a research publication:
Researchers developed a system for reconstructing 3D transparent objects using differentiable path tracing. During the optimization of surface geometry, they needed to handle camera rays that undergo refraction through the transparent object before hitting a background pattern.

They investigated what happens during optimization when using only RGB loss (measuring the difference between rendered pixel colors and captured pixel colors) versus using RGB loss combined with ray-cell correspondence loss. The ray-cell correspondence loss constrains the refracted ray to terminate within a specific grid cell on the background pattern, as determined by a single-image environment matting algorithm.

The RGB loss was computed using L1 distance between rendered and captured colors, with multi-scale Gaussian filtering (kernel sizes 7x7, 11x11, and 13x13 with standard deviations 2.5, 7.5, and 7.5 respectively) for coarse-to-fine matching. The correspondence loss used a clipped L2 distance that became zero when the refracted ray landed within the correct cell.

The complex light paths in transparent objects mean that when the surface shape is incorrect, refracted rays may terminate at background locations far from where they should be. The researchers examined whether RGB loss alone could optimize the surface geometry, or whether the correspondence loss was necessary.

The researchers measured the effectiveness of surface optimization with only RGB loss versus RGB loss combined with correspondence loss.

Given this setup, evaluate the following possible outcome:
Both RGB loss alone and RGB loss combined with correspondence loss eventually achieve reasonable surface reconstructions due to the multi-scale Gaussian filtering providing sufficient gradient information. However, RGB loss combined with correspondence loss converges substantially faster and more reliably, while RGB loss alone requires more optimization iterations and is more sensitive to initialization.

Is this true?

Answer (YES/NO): NO